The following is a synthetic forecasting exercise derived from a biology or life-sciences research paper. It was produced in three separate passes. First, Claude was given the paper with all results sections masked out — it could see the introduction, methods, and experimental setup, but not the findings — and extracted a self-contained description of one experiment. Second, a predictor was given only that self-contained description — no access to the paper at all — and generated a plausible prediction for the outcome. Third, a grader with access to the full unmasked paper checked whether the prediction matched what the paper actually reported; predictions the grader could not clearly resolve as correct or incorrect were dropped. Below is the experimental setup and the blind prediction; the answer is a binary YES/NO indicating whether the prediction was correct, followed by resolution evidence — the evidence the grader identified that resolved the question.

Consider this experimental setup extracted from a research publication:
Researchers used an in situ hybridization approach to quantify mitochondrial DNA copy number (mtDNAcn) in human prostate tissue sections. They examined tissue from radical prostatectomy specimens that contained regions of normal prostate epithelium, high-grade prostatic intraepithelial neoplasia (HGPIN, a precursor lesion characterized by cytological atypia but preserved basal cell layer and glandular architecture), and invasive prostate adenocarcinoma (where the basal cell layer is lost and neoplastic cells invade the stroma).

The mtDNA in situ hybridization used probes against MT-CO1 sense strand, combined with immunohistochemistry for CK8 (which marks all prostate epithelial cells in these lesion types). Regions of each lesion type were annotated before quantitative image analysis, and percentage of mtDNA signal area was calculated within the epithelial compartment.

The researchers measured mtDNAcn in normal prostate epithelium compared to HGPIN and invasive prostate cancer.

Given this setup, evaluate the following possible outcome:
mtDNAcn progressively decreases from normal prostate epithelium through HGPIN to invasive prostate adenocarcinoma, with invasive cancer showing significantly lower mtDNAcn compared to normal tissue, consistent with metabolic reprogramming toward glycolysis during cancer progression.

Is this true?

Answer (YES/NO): NO